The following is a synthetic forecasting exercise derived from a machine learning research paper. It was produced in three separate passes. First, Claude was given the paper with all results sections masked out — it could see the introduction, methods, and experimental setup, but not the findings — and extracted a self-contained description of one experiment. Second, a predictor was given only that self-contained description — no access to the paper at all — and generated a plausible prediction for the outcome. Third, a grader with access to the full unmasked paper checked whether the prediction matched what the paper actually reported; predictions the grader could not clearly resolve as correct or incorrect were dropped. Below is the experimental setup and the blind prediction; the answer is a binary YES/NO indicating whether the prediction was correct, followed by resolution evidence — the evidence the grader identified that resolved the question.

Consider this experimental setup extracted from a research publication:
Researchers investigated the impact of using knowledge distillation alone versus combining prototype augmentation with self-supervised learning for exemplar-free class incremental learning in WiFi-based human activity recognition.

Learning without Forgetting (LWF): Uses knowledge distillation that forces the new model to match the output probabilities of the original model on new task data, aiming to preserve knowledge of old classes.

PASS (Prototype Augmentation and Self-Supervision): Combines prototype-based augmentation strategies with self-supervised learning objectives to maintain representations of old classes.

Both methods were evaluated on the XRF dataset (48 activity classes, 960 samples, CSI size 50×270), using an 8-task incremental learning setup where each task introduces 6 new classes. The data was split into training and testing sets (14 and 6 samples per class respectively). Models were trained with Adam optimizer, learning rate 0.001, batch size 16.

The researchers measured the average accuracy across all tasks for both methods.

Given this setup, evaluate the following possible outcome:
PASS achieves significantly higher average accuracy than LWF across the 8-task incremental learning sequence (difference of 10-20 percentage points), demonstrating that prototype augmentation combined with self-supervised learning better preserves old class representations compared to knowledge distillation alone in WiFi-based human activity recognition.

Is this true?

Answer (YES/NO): NO